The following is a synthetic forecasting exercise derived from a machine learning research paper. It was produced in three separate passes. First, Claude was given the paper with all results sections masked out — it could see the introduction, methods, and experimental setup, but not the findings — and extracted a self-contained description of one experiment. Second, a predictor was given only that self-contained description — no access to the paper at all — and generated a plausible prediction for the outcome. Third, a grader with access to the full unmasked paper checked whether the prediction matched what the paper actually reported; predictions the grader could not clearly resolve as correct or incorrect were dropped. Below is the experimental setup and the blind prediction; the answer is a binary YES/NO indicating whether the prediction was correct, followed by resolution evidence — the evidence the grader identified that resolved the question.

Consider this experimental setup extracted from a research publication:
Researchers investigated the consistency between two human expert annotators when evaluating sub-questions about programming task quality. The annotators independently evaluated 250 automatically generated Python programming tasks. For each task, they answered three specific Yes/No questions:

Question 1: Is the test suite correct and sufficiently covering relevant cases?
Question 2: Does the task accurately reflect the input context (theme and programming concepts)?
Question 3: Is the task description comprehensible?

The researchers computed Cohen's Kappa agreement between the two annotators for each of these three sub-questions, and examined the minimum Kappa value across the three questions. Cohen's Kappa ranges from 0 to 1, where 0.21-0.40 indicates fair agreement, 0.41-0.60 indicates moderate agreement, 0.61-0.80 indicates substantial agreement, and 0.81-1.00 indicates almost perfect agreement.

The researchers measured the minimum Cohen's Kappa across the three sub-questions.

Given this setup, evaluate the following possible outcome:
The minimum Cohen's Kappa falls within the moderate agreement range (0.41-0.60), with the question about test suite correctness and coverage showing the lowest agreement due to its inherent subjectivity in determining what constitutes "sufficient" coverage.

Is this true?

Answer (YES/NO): NO